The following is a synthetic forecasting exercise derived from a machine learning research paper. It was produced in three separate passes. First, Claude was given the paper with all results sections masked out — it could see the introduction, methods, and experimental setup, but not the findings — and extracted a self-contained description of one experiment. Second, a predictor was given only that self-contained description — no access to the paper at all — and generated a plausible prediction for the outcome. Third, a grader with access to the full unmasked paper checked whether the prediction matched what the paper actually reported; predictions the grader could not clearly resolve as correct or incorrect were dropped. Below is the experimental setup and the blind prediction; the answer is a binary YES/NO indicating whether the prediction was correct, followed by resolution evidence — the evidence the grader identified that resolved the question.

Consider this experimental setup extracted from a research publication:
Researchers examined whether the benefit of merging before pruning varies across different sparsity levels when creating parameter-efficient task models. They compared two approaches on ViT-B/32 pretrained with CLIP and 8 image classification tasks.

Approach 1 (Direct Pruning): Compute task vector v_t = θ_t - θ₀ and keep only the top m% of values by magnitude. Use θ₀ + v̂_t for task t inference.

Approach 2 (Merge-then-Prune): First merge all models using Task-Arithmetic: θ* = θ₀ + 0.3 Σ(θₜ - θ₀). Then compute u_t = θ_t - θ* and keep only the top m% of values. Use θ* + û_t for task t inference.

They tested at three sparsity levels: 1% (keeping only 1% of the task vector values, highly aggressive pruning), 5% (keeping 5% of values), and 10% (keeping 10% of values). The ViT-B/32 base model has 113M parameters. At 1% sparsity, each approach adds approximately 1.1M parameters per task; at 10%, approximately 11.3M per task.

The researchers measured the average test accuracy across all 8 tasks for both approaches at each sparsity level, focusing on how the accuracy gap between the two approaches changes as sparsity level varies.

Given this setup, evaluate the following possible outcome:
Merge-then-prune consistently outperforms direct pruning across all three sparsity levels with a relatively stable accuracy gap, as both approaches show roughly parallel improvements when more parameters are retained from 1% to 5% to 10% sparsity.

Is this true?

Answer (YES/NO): NO